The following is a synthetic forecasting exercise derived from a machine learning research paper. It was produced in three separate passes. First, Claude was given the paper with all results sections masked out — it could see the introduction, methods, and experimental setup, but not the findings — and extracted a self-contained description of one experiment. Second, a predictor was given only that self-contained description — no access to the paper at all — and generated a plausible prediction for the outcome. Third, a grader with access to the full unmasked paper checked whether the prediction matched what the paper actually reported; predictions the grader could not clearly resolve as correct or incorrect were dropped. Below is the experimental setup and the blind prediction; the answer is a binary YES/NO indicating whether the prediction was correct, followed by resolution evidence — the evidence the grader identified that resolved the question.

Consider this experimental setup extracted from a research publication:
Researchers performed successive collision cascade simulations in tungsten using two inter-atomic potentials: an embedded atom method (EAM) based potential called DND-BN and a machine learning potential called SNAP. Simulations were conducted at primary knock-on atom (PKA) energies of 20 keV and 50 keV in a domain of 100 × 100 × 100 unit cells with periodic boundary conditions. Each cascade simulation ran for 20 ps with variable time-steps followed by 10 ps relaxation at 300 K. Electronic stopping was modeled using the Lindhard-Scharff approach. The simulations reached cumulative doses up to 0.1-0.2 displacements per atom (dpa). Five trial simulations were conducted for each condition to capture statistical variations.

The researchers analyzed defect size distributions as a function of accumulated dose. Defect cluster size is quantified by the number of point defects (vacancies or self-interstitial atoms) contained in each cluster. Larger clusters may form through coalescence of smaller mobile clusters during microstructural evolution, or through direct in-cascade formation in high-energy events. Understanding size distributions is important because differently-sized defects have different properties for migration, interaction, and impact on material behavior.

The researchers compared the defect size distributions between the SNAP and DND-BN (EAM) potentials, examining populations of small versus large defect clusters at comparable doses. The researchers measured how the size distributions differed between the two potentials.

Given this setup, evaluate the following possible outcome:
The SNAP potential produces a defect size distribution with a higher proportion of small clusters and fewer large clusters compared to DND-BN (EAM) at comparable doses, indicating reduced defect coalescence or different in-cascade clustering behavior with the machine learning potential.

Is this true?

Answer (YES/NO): NO